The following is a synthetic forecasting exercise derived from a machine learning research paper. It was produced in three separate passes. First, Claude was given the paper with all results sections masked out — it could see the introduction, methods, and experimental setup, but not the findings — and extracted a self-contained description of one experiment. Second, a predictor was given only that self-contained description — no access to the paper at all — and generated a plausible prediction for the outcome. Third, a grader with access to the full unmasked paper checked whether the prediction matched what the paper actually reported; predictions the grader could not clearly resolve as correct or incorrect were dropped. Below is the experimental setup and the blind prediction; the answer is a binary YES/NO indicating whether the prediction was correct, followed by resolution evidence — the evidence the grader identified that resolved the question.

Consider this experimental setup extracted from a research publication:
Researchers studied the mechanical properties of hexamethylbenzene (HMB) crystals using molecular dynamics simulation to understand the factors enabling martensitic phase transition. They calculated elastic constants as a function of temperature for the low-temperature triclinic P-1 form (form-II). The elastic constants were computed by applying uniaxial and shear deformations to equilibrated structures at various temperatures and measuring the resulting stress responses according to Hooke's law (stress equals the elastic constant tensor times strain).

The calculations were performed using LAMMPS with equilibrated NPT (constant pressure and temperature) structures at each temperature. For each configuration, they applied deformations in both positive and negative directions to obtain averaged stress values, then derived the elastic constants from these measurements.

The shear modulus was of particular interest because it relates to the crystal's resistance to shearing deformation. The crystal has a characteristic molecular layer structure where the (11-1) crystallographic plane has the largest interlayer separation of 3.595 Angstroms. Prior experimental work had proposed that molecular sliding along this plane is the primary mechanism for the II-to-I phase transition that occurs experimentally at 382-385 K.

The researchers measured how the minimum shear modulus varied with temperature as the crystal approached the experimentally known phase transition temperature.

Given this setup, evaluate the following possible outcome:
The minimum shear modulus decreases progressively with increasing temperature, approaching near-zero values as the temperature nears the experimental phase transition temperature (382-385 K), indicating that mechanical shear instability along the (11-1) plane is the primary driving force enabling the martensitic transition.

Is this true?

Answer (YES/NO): NO